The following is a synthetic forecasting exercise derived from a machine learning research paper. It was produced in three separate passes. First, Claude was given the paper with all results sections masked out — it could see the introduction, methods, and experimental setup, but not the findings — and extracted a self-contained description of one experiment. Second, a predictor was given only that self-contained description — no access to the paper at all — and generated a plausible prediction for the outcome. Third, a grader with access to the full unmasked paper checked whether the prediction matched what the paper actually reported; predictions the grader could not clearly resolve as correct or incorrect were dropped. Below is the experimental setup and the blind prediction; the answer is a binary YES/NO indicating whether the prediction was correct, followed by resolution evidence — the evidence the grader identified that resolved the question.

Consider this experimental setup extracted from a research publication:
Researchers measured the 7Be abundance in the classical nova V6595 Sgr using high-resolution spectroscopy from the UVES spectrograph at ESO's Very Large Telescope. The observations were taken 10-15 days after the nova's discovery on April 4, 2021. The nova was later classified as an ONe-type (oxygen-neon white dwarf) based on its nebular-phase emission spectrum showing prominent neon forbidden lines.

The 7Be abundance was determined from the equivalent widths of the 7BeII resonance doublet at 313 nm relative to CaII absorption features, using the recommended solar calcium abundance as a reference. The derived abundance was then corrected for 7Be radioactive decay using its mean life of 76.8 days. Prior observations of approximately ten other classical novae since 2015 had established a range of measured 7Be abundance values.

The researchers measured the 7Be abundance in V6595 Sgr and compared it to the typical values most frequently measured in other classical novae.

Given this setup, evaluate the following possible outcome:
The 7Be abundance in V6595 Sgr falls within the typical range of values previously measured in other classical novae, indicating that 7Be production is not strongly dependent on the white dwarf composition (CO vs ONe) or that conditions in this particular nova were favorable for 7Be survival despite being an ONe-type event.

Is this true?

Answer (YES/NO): NO